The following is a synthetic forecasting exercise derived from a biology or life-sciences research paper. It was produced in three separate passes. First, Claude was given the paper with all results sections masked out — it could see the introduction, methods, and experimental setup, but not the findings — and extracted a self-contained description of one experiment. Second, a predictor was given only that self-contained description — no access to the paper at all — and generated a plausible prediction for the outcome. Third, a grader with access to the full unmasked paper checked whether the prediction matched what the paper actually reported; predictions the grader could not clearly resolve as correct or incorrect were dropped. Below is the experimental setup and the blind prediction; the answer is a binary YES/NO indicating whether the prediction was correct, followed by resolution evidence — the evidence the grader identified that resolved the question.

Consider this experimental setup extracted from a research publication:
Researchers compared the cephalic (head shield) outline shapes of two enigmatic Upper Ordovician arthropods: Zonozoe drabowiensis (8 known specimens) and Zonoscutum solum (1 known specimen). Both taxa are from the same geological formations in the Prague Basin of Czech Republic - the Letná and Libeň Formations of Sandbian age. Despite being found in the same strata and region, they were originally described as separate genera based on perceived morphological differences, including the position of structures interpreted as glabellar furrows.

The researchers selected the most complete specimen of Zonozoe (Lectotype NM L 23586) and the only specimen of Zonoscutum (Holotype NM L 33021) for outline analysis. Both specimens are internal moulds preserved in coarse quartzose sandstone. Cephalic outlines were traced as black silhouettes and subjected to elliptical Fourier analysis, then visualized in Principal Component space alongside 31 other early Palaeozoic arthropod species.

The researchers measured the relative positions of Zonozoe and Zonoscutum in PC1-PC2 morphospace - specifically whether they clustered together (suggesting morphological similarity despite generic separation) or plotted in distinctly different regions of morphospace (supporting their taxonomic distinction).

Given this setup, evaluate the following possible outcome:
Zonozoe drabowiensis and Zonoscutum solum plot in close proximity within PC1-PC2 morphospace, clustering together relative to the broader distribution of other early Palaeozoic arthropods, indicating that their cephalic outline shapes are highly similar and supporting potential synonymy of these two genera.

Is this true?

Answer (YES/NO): NO